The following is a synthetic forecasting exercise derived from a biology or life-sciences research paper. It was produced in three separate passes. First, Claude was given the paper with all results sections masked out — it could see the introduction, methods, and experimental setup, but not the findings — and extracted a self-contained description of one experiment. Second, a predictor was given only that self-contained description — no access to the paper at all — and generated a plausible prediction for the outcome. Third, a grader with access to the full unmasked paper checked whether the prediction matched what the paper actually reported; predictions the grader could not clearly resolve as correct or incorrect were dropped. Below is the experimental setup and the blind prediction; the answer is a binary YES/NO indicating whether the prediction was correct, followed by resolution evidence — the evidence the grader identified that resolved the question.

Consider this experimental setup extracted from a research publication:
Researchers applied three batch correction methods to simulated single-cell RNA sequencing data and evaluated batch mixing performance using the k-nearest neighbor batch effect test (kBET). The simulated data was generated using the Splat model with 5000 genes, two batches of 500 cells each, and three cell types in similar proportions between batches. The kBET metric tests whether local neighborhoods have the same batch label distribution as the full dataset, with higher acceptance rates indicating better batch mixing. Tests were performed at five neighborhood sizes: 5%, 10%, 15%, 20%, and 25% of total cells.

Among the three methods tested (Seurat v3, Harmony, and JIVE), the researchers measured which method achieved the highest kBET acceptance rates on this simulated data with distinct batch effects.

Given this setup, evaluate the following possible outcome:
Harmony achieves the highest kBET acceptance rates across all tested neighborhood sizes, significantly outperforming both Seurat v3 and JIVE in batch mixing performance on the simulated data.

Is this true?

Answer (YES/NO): NO